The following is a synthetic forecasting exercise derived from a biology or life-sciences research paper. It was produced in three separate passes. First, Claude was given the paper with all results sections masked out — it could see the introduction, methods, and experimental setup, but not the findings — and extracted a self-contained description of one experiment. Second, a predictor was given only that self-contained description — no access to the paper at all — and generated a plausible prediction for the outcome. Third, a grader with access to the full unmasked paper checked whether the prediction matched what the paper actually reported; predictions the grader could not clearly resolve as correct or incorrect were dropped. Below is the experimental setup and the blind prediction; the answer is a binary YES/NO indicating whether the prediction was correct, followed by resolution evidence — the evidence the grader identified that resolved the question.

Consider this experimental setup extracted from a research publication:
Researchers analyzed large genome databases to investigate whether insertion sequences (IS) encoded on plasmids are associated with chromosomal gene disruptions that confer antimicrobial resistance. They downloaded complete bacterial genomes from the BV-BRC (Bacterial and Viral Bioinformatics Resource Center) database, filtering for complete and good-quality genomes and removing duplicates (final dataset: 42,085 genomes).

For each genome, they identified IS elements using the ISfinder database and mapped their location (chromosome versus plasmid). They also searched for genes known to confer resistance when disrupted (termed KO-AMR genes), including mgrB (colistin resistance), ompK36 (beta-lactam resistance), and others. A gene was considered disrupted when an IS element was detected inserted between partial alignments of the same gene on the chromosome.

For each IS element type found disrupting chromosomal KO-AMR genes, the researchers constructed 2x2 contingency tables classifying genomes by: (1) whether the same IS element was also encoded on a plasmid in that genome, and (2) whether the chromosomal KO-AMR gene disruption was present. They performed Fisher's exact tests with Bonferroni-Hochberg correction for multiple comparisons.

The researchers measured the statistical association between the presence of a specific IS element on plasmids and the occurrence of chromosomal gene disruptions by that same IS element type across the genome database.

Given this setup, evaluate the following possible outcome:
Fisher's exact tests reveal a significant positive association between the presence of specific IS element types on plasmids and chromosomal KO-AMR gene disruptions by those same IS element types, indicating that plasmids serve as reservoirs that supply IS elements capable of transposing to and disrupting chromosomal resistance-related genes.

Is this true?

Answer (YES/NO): YES